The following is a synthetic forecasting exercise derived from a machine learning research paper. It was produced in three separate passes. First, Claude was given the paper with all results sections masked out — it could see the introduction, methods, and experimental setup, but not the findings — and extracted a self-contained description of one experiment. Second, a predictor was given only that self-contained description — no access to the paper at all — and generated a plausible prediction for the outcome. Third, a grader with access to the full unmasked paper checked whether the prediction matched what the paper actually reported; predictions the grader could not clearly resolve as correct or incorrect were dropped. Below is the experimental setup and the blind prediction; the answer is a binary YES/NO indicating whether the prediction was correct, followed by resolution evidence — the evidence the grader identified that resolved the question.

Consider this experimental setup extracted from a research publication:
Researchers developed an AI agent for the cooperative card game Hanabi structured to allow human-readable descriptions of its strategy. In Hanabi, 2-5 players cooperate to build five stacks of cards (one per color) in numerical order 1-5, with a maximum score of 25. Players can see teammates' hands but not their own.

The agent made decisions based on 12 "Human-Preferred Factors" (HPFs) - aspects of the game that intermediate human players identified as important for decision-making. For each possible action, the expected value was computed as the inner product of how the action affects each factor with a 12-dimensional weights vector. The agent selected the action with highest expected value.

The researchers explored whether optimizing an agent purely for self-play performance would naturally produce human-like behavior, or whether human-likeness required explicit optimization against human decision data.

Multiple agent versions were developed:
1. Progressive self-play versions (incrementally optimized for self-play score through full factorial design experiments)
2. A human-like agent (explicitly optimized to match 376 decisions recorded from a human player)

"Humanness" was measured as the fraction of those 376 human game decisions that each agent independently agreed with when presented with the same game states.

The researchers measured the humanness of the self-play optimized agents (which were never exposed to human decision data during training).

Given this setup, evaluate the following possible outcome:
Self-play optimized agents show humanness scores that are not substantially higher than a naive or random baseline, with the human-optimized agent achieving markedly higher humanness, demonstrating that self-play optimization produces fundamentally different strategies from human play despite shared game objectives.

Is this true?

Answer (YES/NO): NO